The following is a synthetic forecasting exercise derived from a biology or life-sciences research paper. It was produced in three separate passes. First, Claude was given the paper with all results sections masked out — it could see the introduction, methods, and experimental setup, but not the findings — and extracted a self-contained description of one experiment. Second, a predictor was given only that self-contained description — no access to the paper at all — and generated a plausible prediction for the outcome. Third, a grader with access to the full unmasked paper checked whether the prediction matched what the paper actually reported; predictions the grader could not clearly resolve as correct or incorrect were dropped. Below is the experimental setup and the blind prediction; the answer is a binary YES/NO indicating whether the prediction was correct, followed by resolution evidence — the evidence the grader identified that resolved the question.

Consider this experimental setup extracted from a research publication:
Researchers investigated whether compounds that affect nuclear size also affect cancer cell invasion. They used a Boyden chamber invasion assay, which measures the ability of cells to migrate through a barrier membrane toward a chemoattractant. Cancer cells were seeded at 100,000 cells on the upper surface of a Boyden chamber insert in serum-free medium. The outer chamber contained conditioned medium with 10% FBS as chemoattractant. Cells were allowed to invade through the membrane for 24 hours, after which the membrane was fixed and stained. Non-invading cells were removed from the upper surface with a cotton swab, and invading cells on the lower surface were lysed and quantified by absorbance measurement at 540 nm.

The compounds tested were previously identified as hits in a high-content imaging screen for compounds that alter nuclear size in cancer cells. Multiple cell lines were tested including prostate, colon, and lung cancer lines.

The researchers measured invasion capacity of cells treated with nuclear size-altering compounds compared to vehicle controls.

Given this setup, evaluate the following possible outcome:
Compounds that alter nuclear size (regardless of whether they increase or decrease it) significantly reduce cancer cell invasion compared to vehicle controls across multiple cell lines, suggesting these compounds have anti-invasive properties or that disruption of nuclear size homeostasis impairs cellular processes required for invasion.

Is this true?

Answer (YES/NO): NO